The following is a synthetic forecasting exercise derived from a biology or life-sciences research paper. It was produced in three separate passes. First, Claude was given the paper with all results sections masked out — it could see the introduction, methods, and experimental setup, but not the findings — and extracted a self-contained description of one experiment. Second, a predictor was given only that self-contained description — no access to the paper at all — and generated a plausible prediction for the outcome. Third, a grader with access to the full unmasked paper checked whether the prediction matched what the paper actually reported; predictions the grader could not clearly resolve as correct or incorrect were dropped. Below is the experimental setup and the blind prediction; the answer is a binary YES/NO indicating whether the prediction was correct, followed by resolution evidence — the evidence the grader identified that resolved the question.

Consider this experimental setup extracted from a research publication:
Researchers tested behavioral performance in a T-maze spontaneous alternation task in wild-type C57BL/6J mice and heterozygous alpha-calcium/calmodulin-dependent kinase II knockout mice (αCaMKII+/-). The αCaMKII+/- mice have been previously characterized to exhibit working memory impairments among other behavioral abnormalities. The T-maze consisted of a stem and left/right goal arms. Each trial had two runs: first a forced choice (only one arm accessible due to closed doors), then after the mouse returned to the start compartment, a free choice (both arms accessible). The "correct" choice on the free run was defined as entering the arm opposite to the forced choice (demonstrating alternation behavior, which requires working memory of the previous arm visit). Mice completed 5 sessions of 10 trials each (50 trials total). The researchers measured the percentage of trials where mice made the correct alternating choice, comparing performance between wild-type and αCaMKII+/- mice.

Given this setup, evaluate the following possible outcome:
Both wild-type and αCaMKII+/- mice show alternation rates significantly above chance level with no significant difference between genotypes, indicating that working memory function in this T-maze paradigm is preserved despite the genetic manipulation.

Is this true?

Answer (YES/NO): NO